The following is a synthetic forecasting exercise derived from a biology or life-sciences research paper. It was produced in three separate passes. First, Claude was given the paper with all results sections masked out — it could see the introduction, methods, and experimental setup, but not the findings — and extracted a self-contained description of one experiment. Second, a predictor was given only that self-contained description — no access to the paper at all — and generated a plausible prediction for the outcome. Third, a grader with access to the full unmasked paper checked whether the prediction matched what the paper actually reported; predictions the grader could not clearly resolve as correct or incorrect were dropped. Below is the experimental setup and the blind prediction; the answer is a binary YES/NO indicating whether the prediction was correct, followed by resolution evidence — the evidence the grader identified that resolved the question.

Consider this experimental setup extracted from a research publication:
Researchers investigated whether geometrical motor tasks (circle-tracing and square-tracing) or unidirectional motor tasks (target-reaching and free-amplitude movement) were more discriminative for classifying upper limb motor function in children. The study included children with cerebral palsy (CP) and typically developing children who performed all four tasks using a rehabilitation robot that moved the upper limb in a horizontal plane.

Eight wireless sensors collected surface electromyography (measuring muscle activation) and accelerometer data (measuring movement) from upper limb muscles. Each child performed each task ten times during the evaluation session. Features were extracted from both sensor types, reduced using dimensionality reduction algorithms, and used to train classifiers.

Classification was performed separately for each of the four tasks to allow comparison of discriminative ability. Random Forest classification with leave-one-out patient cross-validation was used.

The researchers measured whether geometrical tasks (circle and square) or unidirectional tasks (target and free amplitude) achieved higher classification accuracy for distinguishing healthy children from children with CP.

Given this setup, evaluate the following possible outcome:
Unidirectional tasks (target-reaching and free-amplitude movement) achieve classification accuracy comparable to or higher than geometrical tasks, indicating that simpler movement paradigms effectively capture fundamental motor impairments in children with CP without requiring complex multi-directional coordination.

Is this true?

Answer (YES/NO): YES